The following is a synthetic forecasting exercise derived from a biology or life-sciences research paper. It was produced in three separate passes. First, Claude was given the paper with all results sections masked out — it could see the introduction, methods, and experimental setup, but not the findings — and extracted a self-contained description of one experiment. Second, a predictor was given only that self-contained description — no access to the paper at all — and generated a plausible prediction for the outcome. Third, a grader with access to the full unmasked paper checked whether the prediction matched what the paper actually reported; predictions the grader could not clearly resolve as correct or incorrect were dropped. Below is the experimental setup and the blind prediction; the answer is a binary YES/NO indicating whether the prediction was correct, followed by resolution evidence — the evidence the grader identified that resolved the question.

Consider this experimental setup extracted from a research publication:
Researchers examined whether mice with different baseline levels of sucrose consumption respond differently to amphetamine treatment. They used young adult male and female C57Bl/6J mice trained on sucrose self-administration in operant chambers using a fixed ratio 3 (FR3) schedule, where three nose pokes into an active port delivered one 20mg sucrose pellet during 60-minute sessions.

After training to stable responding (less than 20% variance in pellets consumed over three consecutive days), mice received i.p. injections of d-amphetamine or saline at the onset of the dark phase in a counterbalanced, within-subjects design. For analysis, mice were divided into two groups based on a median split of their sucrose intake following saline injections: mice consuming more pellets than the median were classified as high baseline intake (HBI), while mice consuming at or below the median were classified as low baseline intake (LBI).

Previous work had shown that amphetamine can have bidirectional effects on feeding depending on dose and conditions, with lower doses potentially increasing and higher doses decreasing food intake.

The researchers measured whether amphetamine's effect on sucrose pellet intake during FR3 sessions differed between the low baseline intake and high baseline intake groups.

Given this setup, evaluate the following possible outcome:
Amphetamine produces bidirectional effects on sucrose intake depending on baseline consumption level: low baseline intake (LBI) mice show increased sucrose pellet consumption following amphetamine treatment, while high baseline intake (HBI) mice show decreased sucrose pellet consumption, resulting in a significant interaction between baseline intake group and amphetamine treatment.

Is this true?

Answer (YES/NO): NO